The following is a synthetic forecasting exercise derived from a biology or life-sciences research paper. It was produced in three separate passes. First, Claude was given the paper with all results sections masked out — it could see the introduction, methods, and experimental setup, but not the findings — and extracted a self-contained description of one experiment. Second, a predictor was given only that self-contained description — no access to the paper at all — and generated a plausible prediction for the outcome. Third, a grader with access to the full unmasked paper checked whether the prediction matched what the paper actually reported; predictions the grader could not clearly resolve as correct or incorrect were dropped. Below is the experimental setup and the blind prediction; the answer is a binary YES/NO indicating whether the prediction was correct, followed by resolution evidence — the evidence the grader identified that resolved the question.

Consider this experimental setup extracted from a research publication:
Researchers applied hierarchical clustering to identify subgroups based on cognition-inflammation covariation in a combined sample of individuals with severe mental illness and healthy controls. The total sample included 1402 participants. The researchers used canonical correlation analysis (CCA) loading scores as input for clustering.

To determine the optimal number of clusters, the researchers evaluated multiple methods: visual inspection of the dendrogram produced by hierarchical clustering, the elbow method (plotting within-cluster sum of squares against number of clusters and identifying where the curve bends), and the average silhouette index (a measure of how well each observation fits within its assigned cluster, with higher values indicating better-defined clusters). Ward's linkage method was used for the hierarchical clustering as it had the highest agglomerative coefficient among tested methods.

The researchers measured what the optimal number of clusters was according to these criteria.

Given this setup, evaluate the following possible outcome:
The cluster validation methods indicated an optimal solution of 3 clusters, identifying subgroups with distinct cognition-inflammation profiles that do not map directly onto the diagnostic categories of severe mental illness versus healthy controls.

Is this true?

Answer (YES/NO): NO